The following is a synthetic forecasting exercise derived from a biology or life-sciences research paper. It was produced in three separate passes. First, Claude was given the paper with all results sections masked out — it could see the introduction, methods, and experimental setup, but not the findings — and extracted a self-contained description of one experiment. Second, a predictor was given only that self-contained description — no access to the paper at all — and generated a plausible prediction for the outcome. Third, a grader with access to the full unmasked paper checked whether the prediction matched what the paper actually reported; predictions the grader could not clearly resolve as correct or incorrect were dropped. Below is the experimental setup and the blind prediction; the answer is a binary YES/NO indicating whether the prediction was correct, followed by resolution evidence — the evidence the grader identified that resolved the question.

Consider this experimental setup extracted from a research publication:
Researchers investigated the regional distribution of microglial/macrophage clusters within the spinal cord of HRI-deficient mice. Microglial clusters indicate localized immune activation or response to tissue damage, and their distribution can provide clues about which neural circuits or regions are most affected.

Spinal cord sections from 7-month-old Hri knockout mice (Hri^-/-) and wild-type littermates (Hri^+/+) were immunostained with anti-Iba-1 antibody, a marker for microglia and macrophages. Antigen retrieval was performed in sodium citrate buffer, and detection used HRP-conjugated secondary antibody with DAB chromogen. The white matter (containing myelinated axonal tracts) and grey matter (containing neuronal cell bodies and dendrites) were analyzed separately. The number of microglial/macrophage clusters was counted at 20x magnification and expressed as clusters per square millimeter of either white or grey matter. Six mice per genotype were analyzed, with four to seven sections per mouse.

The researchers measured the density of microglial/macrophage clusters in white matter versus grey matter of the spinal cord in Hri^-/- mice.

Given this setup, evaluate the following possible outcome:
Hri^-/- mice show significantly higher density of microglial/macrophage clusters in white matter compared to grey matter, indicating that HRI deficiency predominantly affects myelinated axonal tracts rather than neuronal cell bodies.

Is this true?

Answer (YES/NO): YES